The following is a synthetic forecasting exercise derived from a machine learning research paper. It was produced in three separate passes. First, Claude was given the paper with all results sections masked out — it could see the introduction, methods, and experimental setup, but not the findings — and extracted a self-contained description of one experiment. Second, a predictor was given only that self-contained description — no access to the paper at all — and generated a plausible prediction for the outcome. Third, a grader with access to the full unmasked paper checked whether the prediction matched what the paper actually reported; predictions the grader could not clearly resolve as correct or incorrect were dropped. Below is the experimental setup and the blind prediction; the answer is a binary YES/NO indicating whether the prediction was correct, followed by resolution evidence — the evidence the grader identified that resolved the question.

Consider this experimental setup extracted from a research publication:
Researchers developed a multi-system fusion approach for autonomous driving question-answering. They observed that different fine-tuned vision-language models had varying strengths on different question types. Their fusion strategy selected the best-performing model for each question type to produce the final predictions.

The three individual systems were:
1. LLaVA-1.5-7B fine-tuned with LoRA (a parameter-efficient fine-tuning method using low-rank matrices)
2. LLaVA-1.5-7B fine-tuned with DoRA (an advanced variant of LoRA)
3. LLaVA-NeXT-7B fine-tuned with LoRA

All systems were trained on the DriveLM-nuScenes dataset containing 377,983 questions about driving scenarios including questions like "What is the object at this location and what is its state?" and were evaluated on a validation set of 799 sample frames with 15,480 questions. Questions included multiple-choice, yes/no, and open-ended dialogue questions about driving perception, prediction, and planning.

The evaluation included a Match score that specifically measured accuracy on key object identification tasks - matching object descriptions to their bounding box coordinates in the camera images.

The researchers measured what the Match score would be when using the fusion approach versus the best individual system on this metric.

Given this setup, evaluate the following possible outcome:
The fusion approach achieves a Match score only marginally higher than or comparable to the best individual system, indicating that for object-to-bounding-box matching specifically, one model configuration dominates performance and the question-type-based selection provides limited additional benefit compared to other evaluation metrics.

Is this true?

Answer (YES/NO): YES